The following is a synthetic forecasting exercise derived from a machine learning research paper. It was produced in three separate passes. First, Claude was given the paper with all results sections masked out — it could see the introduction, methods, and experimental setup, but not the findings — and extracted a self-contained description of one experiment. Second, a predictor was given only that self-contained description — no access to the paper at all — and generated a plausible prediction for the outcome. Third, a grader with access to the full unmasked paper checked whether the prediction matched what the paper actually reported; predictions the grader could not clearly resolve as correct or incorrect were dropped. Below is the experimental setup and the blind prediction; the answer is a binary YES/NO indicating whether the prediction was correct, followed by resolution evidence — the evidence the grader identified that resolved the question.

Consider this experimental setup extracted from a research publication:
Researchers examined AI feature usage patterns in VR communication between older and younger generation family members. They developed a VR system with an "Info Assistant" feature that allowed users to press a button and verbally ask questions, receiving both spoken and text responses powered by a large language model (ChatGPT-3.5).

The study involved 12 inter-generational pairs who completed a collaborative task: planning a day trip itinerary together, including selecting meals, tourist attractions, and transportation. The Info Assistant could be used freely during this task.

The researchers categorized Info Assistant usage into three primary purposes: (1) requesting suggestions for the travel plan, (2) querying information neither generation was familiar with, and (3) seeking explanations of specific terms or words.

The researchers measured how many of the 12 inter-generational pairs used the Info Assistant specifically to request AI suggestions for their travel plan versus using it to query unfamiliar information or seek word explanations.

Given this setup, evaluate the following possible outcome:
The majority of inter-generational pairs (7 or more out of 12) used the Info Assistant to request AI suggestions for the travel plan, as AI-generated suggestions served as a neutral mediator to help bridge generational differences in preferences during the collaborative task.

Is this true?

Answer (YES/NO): YES